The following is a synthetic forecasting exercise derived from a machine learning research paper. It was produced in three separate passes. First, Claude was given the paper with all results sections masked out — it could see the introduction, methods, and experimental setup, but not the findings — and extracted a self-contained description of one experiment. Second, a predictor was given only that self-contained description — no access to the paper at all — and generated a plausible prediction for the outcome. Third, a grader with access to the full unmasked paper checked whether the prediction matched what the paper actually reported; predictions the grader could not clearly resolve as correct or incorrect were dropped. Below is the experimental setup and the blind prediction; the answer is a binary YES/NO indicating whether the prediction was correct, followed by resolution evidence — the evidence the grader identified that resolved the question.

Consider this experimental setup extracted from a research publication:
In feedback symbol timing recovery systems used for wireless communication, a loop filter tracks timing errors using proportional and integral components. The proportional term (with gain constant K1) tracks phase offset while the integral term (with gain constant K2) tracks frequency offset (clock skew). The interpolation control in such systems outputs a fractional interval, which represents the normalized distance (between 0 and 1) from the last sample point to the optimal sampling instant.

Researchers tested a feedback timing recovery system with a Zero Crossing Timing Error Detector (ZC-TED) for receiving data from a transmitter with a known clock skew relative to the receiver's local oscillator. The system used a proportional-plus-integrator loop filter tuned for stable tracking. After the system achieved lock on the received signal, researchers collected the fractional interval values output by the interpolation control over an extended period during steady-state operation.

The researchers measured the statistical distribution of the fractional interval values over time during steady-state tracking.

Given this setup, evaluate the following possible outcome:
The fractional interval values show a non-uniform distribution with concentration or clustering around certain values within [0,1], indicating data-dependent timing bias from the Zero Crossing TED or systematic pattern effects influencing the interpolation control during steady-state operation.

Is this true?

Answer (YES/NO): NO